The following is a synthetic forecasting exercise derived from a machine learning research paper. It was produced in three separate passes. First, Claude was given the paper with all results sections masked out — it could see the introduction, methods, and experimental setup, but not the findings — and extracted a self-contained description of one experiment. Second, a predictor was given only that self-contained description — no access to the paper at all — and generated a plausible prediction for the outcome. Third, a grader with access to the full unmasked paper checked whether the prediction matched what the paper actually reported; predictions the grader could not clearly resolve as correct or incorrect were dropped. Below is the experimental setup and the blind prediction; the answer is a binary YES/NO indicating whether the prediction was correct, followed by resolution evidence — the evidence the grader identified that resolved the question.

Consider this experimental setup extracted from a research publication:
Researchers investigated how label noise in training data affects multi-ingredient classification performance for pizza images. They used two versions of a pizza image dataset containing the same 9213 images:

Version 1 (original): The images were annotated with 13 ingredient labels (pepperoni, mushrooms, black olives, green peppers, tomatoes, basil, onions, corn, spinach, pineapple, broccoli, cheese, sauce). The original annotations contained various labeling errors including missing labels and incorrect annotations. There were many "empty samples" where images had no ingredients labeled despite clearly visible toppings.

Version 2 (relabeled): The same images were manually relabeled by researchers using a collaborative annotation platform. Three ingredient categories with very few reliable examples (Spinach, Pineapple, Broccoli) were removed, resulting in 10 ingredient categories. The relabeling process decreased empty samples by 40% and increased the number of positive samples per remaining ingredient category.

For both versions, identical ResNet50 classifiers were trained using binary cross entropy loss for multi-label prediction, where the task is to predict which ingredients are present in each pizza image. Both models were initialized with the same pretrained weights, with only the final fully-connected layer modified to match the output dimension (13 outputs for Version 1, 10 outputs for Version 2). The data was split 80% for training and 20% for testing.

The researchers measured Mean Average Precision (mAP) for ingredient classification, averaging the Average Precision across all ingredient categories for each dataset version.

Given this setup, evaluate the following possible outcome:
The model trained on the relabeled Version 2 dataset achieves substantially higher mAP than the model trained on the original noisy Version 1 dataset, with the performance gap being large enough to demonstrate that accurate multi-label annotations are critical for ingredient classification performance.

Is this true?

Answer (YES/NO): YES